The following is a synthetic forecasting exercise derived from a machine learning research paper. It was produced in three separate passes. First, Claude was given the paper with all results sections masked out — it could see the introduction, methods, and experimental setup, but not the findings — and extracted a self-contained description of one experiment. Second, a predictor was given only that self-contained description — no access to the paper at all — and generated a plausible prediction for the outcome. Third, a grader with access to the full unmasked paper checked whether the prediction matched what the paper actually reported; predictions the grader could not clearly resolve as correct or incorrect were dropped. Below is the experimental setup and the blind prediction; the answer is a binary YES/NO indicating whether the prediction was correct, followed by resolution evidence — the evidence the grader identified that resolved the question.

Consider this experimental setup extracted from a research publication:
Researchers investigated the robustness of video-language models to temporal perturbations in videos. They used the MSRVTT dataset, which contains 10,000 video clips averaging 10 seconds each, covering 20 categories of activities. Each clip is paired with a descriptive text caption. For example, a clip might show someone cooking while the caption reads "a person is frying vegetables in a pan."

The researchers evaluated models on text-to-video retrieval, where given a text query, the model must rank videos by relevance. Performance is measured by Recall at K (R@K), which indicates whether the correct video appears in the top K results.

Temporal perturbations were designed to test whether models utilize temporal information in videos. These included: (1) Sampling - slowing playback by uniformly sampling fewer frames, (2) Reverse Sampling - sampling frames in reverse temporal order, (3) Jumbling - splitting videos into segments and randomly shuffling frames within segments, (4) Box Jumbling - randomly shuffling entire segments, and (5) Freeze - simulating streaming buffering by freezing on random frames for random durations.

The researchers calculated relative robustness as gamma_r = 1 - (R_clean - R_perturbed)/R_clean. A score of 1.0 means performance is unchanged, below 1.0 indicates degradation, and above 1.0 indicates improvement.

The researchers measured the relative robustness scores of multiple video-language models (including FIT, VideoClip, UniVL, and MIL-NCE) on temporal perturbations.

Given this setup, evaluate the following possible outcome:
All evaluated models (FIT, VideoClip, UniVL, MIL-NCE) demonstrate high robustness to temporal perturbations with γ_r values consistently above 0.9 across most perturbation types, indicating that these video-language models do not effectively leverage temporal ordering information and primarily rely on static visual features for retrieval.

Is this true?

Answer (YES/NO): NO